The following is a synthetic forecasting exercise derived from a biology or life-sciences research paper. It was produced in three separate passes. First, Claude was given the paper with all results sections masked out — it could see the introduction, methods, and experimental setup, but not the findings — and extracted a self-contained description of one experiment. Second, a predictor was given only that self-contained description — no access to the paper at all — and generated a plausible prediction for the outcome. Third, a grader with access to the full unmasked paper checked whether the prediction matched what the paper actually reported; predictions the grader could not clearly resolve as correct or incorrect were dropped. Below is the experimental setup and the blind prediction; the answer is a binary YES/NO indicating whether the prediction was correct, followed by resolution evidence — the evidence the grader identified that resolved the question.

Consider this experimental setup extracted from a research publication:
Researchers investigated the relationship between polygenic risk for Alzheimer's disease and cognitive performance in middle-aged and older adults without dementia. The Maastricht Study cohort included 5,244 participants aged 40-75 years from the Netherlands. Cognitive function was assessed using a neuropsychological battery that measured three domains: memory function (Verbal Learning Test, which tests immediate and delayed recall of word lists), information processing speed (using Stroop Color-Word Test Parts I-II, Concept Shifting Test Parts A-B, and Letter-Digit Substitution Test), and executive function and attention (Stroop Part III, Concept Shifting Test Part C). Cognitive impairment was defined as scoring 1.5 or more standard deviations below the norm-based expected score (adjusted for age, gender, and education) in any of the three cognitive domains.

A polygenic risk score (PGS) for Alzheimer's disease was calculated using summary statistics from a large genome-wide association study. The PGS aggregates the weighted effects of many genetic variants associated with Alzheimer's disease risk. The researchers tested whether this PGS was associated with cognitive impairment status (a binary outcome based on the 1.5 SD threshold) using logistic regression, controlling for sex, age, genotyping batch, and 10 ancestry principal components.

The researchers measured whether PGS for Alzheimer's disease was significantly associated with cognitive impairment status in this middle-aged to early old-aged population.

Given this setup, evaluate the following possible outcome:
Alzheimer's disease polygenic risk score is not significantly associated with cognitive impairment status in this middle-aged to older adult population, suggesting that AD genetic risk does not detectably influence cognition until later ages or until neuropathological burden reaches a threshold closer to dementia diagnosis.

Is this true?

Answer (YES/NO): NO